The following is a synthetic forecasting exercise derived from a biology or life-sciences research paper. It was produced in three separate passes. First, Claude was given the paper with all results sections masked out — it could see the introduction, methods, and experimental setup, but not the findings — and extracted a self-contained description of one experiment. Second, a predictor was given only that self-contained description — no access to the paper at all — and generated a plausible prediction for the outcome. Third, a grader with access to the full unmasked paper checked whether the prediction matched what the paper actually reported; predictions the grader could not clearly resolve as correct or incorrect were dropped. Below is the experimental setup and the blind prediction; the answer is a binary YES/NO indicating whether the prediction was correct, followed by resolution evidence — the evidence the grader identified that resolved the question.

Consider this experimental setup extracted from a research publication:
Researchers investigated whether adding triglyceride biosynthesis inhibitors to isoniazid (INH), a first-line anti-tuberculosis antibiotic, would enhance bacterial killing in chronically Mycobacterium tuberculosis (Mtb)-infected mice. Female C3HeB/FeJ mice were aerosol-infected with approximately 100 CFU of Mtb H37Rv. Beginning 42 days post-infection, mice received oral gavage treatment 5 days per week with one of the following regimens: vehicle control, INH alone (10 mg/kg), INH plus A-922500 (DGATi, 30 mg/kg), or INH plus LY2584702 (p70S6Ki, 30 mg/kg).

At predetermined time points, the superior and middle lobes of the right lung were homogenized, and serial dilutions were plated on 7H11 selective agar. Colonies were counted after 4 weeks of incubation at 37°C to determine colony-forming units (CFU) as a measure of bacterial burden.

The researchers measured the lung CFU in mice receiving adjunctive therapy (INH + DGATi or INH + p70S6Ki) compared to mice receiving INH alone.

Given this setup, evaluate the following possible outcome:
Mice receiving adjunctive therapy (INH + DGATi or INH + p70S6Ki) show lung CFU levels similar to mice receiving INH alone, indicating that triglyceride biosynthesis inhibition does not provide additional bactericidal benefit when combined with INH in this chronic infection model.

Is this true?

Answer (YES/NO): YES